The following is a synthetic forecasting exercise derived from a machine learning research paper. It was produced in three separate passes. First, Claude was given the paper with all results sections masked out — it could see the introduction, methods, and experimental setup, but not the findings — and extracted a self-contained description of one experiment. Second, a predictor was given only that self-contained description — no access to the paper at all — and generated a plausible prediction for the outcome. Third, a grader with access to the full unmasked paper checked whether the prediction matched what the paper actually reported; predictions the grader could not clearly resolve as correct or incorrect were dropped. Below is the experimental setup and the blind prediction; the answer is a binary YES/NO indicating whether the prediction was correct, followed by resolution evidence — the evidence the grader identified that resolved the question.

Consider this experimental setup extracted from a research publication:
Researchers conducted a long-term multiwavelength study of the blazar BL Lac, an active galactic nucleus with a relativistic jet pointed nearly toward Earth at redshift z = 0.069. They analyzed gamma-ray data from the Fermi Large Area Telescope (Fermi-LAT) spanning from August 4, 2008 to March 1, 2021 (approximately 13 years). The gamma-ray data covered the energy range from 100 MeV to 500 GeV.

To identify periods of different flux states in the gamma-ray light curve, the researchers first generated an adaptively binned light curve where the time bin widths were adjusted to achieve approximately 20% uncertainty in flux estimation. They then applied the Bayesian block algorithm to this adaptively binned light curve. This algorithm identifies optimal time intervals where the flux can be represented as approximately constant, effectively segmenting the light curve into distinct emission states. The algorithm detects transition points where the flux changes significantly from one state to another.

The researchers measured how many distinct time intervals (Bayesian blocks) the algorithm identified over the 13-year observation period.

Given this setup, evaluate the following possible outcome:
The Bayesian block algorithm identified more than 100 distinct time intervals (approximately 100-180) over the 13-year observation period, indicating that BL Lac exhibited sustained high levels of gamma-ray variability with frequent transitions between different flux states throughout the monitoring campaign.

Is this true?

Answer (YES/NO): NO